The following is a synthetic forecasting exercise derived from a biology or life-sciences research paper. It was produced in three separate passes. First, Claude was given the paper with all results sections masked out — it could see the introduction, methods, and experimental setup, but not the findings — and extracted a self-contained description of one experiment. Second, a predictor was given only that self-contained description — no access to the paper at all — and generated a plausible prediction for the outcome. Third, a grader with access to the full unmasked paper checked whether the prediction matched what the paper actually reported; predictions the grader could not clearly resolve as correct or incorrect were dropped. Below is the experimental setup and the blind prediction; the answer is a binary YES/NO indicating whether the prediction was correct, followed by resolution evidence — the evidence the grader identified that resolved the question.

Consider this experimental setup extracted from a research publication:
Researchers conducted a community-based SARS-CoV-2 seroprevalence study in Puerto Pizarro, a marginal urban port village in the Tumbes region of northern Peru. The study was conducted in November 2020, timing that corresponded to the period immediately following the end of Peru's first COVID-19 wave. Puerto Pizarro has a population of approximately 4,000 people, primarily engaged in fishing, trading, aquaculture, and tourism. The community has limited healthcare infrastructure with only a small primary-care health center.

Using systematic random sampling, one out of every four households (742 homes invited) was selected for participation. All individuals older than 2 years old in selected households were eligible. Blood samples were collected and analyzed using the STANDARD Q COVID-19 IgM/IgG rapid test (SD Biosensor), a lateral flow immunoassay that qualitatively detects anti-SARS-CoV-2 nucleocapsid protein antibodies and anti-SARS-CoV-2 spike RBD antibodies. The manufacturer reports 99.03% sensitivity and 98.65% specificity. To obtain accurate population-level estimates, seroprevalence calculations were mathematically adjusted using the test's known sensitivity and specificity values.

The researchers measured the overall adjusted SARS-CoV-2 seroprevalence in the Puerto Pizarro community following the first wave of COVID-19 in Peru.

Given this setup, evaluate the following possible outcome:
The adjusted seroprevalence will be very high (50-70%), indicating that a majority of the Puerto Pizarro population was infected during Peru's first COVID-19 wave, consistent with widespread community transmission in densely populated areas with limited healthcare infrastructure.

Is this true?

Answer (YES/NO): NO